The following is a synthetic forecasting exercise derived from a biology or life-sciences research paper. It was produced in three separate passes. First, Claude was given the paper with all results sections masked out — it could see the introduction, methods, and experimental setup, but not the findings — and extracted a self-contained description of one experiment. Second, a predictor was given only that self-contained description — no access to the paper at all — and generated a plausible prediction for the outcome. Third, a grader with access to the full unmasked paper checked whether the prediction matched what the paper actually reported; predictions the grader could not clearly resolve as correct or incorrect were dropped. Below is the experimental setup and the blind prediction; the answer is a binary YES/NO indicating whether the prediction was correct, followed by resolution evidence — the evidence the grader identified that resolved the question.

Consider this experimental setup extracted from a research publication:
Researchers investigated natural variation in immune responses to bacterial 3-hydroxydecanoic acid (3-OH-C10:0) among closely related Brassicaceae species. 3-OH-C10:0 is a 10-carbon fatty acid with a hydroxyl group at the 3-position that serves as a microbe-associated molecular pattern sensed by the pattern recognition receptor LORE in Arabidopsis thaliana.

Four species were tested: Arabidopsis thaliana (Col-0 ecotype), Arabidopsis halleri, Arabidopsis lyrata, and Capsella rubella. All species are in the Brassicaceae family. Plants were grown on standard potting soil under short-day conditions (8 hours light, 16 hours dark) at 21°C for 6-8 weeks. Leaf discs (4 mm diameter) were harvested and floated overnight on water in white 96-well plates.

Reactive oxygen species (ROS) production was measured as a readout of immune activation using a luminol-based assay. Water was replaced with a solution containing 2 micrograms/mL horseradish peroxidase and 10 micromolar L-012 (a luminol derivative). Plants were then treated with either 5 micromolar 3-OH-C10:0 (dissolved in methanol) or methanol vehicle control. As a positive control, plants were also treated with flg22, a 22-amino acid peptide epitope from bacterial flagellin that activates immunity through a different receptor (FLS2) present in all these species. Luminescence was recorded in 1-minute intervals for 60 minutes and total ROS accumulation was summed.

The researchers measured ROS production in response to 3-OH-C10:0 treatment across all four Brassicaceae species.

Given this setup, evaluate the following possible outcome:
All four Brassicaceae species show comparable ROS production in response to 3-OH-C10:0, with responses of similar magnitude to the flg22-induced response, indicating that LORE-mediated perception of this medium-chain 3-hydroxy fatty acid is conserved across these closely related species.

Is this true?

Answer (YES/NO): NO